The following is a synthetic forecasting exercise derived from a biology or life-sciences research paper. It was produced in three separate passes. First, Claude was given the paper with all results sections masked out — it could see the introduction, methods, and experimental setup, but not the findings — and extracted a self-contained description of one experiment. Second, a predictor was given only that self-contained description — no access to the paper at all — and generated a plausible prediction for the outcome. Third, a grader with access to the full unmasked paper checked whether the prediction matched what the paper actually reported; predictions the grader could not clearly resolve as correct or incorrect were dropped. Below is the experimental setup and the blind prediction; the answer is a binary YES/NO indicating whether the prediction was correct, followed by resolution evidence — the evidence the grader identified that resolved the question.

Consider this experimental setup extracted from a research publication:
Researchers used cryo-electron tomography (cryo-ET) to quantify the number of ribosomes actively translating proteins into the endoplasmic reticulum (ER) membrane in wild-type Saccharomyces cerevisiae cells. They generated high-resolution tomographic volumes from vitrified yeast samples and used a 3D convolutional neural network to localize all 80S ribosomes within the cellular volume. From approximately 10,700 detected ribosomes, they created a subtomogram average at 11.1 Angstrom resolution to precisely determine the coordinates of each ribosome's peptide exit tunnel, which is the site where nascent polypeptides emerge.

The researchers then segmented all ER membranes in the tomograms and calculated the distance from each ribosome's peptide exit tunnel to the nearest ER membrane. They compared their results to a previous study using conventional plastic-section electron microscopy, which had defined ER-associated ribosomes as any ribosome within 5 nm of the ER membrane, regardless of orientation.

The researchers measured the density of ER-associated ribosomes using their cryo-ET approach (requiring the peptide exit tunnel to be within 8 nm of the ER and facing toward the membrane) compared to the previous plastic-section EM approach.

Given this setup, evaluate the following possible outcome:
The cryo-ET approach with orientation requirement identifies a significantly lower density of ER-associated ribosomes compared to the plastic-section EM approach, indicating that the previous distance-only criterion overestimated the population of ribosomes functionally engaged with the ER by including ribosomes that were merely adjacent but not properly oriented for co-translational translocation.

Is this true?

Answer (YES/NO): YES